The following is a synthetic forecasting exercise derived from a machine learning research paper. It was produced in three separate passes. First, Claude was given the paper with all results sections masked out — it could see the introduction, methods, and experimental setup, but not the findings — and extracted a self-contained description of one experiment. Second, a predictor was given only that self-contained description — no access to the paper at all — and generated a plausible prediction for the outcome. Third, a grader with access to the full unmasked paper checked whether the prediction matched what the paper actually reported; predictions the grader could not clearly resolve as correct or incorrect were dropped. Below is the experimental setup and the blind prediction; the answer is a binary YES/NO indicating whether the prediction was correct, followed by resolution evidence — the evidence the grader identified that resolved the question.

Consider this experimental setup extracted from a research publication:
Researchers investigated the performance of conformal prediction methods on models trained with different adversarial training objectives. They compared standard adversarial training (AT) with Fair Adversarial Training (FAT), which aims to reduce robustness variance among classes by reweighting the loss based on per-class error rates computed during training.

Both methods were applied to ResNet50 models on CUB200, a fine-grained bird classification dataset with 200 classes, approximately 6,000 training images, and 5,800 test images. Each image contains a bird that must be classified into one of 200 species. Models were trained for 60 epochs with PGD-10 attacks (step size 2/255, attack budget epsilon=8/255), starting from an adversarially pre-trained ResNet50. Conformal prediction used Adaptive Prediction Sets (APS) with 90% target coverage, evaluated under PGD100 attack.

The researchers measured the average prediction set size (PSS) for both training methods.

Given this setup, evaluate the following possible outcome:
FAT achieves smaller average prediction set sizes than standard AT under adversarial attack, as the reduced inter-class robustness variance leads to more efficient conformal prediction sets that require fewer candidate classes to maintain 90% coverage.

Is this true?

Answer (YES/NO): NO